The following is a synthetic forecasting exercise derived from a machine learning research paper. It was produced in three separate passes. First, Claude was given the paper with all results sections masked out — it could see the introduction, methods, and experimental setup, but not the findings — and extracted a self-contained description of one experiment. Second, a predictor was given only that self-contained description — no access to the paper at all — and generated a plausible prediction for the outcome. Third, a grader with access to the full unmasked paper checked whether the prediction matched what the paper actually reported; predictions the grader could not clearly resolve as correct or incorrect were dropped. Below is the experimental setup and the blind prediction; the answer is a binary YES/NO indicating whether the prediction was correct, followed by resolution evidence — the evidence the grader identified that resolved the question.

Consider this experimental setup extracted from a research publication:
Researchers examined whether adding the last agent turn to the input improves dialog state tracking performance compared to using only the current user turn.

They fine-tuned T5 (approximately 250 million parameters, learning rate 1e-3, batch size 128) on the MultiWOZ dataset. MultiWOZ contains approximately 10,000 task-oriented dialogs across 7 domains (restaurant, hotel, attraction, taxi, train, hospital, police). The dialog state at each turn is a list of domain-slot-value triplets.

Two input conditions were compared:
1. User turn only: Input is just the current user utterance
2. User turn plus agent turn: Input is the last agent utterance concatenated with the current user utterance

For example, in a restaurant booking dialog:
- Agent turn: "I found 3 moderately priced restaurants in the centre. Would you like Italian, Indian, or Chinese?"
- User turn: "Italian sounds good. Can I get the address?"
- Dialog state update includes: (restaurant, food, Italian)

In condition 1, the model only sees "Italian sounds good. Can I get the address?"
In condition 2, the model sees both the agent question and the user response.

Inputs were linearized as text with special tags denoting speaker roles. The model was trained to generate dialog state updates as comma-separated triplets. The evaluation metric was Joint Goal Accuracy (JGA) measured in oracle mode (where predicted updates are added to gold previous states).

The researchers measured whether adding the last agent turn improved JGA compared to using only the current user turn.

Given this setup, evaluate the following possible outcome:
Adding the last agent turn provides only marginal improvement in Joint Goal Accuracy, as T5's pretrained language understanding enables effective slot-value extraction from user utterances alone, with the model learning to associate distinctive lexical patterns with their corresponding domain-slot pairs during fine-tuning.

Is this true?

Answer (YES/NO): NO